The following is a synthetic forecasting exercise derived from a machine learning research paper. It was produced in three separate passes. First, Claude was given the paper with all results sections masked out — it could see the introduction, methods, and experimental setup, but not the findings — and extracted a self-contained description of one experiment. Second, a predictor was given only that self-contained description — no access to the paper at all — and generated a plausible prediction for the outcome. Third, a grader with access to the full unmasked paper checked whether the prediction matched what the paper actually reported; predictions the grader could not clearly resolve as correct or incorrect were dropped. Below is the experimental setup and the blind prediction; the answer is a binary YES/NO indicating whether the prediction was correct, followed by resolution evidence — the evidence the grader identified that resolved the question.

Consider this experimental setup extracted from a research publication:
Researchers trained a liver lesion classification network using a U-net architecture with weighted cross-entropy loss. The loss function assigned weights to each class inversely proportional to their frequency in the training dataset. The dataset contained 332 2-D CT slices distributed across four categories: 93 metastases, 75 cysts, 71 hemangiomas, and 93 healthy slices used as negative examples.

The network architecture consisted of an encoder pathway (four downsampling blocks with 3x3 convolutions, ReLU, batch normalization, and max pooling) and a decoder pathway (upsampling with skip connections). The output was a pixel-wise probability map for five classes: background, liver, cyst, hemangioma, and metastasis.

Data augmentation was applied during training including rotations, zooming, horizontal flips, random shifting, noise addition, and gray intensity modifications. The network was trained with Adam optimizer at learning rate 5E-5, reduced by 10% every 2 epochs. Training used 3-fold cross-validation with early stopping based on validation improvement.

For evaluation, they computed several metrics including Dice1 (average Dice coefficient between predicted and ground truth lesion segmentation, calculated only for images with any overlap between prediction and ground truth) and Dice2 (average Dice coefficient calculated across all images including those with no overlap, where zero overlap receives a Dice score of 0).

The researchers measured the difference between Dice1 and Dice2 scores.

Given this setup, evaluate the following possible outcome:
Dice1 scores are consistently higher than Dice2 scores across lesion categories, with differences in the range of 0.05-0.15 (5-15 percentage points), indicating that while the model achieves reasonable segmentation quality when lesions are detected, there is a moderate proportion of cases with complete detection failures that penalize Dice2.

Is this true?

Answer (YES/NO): NO